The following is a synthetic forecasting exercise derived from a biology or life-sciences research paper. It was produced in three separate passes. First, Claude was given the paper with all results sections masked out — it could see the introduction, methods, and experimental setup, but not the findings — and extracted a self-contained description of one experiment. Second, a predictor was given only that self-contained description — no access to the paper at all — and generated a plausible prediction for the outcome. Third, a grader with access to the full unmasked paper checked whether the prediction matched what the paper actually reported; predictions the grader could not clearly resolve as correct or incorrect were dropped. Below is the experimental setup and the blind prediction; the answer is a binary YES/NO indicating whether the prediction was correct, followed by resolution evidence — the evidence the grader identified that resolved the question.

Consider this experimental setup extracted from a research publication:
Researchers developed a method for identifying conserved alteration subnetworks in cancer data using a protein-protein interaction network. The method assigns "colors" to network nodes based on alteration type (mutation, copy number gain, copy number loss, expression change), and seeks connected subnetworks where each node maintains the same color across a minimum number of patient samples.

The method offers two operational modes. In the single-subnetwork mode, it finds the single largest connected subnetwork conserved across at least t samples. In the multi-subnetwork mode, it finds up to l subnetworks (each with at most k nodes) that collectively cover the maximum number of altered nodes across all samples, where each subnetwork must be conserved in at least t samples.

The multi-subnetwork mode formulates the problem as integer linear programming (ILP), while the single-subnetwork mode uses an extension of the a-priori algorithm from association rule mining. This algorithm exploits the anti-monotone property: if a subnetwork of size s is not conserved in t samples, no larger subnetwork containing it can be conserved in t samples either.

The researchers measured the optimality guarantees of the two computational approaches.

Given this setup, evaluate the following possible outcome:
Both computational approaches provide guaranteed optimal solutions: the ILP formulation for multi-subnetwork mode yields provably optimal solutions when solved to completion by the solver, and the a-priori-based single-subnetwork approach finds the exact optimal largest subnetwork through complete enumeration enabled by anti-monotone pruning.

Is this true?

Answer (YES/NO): YES